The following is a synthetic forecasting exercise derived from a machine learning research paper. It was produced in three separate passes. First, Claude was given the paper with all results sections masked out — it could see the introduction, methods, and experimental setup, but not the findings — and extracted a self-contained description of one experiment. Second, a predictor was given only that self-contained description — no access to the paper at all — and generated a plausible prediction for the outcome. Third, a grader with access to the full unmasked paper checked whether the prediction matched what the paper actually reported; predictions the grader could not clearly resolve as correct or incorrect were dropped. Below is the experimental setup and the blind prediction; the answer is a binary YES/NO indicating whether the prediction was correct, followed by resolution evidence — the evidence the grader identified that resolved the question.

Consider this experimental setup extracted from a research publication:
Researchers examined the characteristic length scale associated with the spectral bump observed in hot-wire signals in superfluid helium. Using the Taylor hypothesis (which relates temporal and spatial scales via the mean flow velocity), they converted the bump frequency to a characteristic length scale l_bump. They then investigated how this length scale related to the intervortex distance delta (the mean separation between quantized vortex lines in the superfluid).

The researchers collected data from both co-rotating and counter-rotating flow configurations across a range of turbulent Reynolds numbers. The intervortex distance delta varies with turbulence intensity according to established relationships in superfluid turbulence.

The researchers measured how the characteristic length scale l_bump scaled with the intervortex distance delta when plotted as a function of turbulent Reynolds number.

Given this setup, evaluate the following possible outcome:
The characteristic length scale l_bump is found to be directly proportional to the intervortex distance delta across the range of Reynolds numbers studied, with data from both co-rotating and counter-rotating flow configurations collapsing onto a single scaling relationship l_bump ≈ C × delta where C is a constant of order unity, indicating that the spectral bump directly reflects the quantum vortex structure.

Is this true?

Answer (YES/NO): NO